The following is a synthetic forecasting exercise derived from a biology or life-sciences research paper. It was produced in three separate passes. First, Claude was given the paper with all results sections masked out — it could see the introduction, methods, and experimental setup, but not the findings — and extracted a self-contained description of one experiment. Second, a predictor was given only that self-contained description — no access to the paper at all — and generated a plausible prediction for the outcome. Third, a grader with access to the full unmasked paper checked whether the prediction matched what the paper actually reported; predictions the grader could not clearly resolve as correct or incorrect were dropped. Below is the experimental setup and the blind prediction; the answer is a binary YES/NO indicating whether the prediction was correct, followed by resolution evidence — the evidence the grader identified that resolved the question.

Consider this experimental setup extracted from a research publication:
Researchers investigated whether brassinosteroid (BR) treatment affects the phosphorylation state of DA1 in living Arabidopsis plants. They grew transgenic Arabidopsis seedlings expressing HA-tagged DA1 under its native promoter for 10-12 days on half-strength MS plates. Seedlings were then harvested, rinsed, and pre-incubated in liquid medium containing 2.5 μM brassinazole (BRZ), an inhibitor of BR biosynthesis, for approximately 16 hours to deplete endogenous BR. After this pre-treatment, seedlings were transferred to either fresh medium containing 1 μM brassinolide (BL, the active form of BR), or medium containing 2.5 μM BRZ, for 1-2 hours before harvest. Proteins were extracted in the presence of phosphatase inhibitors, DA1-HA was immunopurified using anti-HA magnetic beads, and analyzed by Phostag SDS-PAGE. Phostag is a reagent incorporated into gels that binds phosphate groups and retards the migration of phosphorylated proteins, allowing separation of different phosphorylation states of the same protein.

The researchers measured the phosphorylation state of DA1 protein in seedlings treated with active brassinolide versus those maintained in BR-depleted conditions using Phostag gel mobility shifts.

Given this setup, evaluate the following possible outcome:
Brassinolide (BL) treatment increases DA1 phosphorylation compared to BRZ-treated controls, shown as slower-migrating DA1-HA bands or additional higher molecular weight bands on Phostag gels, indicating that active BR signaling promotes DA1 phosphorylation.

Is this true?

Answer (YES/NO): YES